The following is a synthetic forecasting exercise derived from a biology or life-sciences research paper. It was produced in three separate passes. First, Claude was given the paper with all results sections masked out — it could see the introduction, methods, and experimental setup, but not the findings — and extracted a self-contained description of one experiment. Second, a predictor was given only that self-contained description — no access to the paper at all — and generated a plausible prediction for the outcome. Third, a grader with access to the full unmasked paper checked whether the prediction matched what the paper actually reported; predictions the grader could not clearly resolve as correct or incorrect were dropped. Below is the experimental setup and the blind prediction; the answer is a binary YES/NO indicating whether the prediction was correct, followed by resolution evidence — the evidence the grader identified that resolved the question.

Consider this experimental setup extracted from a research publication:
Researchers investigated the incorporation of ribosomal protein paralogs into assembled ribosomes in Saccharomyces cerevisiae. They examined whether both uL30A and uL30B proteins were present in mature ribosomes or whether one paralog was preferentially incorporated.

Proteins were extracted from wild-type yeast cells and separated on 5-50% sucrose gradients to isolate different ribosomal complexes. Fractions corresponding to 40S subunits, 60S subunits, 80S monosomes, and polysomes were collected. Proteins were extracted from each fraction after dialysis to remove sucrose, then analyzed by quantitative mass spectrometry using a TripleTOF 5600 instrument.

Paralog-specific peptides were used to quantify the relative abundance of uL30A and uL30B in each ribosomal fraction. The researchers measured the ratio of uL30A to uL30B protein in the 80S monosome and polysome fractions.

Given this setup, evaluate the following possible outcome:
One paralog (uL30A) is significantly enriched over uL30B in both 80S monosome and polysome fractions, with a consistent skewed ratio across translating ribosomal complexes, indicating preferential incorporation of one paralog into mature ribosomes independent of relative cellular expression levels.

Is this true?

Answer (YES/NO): NO